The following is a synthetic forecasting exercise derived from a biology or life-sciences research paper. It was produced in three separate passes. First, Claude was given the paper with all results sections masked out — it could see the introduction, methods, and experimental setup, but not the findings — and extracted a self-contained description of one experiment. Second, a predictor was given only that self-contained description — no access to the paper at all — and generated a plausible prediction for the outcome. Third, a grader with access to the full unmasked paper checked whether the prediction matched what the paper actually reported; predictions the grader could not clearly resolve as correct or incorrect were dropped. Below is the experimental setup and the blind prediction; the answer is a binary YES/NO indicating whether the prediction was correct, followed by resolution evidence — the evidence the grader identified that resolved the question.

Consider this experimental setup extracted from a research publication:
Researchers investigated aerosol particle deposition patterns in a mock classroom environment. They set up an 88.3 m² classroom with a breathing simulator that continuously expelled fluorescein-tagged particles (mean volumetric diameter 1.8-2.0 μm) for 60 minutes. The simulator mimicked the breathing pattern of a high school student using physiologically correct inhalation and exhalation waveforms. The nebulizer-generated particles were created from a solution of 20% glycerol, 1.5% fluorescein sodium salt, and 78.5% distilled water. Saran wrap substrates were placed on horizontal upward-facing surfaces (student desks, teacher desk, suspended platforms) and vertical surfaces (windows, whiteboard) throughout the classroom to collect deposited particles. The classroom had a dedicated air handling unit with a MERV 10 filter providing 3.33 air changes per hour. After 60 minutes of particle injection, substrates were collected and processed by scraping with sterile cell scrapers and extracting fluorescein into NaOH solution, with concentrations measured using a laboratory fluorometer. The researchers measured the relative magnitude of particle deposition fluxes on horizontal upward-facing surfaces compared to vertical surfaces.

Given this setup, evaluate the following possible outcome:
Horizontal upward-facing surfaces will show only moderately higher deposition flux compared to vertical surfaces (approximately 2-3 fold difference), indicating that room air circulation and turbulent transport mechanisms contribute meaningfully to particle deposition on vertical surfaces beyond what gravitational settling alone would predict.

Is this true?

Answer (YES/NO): NO